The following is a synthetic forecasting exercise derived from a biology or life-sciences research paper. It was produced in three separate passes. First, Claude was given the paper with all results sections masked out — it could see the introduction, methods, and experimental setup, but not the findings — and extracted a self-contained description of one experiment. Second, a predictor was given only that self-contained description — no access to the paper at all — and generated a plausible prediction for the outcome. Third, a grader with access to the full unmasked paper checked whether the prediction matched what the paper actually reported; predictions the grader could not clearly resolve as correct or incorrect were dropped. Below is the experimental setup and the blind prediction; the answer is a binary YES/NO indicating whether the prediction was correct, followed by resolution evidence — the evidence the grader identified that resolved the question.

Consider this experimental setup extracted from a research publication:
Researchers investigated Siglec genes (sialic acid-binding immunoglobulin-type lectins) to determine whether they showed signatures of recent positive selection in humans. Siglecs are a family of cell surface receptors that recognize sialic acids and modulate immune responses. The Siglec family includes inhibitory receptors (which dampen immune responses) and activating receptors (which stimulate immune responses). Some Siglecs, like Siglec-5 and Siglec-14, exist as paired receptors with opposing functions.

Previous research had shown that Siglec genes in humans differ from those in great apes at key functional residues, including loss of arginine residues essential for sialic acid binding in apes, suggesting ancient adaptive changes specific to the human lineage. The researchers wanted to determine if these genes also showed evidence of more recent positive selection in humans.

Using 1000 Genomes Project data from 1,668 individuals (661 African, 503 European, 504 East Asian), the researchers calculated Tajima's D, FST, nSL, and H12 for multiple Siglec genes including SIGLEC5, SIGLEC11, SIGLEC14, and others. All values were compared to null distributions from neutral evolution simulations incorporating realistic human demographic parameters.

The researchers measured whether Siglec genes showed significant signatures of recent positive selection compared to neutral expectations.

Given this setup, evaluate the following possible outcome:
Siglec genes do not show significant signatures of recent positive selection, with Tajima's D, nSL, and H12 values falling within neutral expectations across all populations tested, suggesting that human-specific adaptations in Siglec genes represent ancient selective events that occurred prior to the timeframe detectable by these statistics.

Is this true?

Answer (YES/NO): NO